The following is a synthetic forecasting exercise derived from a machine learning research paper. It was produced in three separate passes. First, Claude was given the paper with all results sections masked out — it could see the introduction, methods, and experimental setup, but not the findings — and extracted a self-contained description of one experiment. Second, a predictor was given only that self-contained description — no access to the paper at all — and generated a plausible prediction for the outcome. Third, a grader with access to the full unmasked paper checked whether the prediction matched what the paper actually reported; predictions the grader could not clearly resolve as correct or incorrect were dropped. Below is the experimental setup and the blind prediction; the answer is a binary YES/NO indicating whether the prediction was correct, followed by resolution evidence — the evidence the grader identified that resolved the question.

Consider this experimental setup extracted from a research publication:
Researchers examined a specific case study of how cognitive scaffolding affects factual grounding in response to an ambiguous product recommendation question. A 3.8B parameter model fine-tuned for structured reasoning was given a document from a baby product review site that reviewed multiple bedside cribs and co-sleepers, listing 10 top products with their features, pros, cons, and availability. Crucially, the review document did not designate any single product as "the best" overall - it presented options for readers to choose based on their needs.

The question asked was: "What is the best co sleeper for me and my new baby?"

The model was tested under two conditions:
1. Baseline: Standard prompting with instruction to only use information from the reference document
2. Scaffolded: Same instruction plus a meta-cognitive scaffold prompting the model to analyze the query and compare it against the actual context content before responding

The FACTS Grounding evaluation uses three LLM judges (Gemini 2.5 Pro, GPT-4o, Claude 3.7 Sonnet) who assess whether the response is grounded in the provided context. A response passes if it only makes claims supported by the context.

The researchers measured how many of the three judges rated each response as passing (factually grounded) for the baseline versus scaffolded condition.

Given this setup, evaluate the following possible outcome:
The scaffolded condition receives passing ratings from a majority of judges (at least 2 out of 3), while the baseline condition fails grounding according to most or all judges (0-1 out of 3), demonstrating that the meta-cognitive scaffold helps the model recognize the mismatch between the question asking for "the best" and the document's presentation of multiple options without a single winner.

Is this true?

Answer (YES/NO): YES